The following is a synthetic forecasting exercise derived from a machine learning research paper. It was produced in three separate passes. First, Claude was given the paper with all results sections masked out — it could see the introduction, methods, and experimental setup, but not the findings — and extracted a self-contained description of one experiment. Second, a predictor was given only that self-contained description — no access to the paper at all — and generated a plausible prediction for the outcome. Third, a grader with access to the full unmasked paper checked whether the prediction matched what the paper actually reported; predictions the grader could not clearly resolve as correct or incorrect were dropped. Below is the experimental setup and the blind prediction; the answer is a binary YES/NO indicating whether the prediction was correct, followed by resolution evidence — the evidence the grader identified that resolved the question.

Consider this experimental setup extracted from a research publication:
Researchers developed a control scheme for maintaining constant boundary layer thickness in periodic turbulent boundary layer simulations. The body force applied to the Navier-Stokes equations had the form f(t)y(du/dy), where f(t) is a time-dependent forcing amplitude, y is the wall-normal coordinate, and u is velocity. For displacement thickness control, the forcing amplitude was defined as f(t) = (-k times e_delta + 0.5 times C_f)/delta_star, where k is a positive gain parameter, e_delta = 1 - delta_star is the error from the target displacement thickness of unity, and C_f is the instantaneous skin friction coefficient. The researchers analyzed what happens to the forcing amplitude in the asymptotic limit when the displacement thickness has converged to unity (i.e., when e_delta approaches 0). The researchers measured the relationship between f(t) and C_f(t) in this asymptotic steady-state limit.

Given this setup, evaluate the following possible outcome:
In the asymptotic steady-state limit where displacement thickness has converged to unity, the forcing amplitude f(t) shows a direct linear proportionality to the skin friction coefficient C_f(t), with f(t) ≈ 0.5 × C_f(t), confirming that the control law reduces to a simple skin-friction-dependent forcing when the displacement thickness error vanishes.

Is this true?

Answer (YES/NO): YES